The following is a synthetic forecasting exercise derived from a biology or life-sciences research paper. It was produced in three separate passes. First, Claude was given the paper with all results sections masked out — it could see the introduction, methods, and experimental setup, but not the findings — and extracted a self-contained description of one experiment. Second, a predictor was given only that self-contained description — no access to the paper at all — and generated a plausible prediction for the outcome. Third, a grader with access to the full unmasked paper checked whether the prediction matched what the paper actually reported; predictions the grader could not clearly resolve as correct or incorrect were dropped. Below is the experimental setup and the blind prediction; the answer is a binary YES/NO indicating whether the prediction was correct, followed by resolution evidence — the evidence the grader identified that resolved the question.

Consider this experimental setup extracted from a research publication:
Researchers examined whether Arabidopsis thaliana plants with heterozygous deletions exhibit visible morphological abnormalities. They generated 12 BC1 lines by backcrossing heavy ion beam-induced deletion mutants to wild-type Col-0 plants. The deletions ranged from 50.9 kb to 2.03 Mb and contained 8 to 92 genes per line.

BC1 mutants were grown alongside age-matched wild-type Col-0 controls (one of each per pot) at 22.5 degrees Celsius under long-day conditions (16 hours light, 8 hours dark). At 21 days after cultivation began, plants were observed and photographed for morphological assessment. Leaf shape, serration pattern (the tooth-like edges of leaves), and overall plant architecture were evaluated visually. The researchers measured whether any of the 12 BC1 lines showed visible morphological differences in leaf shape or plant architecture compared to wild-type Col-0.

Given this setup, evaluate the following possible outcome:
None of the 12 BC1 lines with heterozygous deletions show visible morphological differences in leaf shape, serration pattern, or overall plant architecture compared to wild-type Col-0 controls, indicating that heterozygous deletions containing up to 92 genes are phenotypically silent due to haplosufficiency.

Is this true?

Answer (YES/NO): NO